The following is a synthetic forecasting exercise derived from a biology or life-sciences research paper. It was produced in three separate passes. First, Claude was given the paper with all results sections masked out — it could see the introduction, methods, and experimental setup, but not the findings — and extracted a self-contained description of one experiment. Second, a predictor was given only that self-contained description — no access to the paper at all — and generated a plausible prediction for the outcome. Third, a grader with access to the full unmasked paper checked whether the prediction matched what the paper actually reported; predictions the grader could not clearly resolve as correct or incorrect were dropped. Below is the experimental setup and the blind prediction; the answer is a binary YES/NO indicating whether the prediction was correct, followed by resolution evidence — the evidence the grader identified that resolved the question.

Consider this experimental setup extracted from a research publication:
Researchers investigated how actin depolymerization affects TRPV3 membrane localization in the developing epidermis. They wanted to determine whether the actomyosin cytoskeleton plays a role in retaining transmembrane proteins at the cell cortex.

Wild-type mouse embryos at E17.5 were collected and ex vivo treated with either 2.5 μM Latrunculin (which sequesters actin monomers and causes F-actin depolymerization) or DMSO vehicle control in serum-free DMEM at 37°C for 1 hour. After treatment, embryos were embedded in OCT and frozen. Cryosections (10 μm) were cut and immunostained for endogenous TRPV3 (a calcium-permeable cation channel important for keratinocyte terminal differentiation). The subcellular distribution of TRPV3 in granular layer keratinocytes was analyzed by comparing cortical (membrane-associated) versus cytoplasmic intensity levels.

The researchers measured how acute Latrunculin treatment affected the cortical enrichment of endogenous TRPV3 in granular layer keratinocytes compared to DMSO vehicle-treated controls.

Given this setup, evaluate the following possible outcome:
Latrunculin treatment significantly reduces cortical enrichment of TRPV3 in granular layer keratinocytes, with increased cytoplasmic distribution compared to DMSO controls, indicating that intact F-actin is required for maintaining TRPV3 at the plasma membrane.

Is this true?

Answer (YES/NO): YES